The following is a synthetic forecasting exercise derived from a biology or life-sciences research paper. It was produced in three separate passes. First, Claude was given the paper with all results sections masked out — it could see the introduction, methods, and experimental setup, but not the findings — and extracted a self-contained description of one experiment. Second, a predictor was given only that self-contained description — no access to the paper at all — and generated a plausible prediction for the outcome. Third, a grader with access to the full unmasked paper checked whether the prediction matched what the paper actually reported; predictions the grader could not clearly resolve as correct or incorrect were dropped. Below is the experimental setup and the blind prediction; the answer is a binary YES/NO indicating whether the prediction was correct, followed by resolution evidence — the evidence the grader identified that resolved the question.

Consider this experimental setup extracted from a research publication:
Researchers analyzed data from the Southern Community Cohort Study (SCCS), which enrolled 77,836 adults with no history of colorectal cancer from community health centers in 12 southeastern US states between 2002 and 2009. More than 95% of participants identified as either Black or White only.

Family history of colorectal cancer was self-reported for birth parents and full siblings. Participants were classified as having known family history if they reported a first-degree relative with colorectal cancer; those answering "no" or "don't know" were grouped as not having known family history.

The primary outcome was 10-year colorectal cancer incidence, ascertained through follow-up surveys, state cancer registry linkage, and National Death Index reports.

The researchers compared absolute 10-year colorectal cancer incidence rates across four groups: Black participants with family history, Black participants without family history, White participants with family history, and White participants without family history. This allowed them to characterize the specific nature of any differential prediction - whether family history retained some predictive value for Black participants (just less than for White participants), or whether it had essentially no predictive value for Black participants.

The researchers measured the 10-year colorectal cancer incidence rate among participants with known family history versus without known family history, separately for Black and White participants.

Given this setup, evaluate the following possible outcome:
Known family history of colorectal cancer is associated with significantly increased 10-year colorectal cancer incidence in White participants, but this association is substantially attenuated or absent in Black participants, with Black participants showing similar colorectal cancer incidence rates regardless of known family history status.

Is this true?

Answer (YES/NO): YES